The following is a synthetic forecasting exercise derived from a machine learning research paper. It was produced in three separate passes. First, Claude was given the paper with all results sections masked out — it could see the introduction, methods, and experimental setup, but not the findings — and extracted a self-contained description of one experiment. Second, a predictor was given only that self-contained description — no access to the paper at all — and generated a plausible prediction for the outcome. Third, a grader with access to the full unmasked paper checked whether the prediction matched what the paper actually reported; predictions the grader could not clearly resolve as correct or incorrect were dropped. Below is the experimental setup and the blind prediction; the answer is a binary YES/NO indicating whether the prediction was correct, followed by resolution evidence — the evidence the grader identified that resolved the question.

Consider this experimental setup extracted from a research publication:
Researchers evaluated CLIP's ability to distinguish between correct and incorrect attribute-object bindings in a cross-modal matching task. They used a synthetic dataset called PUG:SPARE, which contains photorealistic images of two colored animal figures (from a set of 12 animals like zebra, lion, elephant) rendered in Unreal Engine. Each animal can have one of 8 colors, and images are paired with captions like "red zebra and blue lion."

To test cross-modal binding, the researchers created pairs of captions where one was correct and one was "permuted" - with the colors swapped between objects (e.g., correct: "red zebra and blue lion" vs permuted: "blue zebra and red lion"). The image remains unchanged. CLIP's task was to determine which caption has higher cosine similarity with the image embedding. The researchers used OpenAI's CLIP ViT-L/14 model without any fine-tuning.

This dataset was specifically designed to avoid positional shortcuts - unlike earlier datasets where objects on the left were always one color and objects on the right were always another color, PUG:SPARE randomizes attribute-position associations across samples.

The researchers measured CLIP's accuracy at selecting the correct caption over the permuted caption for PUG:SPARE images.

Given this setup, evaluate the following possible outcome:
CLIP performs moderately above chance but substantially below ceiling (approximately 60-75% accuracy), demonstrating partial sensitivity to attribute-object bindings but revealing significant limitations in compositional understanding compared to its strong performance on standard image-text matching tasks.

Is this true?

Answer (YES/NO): NO